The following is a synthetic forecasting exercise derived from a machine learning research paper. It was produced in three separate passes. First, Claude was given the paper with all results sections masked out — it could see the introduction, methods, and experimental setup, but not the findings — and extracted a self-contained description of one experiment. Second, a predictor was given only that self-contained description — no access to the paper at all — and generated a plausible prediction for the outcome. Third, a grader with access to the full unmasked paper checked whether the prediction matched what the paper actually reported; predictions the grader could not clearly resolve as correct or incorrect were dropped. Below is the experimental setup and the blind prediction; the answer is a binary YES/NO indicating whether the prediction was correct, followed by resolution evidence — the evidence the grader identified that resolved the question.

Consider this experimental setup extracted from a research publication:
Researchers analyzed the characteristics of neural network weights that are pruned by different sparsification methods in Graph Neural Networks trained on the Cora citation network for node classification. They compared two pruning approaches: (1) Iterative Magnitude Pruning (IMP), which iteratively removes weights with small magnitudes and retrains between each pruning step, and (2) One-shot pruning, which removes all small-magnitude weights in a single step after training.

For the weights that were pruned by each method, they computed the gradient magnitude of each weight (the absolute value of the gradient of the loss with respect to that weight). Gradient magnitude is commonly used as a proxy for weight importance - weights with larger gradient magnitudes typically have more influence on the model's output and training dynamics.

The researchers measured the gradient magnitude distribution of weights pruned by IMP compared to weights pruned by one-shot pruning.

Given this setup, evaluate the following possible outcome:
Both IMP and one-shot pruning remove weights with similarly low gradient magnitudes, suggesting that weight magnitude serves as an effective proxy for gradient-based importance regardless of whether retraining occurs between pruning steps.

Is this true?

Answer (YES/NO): NO